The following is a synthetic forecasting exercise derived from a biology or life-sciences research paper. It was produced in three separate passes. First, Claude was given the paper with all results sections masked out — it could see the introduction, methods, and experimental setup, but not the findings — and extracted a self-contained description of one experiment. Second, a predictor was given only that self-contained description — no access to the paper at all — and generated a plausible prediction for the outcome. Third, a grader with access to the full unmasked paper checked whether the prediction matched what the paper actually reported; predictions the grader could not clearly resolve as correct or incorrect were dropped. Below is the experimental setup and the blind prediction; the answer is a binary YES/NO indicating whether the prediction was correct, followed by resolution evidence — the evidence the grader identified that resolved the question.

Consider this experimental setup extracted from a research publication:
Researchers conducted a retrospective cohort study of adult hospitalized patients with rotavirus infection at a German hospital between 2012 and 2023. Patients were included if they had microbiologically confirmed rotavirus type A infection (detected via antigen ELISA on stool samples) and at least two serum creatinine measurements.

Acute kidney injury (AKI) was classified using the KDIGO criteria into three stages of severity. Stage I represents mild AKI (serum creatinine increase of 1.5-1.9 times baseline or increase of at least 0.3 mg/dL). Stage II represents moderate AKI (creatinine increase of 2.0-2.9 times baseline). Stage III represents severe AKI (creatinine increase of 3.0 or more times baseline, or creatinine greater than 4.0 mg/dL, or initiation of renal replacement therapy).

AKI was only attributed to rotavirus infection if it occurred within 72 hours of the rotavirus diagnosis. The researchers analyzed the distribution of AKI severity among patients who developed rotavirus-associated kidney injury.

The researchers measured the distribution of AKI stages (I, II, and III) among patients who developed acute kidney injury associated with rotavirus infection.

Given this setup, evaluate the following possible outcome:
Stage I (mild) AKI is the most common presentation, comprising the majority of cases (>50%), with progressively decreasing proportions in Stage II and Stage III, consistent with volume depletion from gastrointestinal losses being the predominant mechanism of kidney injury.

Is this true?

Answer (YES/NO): NO